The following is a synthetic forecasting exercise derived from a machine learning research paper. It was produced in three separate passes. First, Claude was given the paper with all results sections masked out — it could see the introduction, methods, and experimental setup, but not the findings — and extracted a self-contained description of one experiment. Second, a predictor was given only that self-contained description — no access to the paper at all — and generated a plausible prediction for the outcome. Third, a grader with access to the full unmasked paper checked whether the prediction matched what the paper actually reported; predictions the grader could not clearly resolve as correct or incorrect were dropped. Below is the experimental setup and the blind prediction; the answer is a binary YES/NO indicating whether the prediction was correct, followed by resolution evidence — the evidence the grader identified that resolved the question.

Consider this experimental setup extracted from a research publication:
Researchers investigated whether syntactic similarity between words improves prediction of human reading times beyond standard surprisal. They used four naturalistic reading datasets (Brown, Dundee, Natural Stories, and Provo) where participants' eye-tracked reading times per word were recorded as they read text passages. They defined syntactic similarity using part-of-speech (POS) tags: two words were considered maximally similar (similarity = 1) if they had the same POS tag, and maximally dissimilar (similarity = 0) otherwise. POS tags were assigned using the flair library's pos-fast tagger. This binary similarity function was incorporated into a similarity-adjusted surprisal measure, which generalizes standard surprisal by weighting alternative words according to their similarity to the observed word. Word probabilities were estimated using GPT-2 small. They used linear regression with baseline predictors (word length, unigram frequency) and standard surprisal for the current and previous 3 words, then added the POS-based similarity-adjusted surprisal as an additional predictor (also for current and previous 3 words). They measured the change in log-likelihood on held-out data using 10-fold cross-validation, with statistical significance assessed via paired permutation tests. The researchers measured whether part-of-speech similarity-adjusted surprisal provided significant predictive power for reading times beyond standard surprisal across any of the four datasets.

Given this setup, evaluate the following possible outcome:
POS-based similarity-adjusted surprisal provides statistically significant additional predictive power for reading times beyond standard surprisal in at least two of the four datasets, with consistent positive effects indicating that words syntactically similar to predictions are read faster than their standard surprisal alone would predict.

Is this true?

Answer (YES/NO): NO